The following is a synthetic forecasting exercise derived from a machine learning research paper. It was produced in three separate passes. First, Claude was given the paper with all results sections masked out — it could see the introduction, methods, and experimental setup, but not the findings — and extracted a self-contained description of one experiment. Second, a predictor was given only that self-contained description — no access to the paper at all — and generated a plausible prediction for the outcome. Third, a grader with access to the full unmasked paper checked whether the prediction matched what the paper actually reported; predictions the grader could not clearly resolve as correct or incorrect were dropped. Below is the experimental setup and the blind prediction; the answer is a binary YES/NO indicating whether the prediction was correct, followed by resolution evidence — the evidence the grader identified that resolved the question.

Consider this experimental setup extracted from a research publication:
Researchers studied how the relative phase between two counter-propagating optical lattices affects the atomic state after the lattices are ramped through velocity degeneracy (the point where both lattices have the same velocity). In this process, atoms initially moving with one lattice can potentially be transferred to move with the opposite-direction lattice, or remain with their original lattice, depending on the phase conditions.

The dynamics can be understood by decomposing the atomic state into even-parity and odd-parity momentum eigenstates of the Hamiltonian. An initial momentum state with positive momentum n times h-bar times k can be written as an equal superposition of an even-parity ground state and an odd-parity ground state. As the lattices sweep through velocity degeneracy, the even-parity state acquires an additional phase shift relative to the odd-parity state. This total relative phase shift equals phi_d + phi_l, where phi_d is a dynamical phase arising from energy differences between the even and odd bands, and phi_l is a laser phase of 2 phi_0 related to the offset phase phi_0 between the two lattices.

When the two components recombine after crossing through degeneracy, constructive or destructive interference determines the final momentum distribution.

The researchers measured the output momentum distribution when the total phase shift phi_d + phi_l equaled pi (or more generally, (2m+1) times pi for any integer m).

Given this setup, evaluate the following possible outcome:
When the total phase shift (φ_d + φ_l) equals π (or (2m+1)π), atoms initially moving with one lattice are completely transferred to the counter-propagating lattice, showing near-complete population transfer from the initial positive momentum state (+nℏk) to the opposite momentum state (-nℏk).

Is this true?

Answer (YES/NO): YES